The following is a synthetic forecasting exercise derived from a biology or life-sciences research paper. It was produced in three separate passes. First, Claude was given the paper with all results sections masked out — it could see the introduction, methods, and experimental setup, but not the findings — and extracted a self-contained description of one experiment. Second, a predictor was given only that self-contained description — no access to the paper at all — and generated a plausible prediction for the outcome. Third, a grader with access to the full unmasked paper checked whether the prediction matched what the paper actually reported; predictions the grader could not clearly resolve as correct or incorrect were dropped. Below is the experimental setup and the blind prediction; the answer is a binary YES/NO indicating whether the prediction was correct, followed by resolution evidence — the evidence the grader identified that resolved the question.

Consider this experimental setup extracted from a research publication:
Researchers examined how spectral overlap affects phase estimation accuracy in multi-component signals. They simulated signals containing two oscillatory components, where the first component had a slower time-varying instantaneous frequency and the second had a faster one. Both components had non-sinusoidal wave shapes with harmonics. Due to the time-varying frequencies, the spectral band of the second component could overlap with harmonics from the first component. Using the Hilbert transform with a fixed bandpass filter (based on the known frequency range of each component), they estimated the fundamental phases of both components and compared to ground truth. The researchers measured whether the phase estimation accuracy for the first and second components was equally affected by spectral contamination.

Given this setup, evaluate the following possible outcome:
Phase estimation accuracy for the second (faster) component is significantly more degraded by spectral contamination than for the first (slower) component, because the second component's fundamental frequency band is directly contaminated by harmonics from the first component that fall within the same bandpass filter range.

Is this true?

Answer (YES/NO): YES